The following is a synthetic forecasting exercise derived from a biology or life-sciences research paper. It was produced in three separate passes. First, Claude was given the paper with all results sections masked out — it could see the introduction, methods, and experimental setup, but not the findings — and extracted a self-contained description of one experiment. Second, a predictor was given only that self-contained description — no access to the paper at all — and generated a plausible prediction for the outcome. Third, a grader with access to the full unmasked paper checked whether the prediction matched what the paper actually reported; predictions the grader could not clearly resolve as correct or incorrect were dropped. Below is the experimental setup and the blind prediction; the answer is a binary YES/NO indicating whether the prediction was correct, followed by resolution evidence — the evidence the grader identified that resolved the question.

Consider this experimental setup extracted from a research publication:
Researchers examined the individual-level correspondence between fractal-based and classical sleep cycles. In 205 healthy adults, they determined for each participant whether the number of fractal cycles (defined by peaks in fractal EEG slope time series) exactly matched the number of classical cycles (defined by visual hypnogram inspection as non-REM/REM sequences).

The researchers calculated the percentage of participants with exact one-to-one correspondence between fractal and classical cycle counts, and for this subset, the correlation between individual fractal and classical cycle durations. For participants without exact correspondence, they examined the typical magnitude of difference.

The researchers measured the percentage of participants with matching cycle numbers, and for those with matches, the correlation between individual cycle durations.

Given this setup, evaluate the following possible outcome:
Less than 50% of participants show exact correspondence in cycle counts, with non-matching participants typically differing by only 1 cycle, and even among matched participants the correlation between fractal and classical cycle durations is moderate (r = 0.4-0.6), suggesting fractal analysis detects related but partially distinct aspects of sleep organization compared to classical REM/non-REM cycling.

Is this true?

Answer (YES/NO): NO